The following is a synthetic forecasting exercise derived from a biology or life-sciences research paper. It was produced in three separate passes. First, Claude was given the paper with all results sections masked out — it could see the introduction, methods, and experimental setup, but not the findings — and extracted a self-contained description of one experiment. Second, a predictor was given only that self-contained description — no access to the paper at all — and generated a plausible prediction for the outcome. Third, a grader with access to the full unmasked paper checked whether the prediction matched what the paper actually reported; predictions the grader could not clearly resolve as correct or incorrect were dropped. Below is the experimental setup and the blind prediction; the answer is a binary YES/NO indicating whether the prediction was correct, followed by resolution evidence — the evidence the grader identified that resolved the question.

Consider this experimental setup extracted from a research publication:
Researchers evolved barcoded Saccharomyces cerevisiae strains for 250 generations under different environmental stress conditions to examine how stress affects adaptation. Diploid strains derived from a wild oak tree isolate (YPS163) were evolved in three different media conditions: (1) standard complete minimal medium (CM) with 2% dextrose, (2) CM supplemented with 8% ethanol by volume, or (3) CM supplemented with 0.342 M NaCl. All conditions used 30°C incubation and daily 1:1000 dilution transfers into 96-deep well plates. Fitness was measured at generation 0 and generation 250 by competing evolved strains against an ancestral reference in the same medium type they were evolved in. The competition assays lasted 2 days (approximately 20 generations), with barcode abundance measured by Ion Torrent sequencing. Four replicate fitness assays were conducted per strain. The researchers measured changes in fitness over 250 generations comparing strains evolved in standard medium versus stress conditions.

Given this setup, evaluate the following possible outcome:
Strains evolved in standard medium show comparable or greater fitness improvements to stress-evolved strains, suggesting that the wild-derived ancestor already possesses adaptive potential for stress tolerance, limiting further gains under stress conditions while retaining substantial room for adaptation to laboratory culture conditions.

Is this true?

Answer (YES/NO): NO